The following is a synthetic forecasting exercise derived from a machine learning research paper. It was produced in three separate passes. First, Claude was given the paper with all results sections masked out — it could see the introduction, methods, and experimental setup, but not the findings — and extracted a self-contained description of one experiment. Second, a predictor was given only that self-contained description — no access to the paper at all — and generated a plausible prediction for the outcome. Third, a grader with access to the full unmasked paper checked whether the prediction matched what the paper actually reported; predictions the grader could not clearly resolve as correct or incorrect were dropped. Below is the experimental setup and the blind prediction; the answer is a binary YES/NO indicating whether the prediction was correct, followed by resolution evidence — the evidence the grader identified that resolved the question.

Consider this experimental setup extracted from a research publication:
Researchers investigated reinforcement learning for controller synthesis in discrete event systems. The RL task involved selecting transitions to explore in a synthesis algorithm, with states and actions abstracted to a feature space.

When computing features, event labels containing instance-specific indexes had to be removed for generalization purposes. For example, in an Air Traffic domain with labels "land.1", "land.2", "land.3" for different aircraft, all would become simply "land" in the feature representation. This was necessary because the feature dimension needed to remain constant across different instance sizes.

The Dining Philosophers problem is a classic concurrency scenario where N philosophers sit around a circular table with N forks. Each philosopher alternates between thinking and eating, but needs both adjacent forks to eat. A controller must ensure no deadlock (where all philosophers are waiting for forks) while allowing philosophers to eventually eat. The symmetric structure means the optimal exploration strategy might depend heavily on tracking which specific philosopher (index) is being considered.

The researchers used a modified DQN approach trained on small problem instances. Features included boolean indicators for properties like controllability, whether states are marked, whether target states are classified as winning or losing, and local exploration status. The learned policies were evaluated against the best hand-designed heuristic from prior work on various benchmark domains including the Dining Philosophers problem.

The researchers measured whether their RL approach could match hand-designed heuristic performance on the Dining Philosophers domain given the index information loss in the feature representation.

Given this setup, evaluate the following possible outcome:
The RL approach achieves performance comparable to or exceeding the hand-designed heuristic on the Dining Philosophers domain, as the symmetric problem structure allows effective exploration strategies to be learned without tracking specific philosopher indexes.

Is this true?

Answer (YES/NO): NO